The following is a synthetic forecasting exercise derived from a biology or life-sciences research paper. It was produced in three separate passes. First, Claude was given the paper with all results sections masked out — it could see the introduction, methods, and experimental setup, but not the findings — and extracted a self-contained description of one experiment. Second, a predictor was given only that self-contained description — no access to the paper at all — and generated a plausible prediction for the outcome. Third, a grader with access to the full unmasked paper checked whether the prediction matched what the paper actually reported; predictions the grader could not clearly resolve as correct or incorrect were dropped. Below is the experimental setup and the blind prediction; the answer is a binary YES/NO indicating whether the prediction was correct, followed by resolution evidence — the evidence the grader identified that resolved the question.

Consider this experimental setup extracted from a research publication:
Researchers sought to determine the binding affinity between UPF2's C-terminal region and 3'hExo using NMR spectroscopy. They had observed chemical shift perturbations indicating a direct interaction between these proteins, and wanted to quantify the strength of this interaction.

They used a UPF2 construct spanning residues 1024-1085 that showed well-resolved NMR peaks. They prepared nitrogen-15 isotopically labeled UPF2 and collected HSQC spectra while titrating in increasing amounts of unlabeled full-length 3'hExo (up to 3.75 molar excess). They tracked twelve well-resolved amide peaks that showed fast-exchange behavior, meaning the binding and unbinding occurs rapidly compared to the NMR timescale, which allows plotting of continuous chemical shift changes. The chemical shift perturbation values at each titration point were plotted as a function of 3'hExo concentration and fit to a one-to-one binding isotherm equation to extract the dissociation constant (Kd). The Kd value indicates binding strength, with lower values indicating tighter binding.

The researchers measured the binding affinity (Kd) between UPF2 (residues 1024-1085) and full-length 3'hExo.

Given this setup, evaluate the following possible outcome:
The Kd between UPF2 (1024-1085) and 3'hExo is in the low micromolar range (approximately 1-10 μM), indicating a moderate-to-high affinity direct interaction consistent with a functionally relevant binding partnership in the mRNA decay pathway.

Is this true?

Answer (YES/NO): NO